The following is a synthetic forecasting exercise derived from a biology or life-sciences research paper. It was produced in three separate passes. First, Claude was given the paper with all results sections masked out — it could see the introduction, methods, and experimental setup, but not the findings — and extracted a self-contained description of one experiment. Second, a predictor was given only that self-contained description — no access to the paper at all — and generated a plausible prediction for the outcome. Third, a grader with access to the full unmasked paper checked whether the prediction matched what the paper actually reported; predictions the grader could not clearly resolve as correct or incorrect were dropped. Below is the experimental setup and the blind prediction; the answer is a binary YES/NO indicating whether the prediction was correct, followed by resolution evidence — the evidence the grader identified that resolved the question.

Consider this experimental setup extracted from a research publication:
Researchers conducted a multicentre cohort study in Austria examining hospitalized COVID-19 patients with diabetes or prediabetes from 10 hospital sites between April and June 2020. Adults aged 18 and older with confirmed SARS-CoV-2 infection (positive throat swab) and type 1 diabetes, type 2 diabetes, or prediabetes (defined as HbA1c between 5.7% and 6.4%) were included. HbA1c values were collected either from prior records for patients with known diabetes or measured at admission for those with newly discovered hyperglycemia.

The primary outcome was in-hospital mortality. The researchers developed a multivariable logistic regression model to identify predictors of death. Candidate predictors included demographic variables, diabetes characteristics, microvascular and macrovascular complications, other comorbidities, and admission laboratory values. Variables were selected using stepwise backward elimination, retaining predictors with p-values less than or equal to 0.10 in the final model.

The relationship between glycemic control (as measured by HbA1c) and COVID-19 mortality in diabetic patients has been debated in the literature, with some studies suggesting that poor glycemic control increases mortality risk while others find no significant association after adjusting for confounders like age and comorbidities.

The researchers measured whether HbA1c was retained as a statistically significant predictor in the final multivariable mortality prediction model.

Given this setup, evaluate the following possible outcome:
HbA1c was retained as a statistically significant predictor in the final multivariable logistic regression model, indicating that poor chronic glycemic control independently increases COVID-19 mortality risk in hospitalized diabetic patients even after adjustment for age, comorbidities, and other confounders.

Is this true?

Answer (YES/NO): NO